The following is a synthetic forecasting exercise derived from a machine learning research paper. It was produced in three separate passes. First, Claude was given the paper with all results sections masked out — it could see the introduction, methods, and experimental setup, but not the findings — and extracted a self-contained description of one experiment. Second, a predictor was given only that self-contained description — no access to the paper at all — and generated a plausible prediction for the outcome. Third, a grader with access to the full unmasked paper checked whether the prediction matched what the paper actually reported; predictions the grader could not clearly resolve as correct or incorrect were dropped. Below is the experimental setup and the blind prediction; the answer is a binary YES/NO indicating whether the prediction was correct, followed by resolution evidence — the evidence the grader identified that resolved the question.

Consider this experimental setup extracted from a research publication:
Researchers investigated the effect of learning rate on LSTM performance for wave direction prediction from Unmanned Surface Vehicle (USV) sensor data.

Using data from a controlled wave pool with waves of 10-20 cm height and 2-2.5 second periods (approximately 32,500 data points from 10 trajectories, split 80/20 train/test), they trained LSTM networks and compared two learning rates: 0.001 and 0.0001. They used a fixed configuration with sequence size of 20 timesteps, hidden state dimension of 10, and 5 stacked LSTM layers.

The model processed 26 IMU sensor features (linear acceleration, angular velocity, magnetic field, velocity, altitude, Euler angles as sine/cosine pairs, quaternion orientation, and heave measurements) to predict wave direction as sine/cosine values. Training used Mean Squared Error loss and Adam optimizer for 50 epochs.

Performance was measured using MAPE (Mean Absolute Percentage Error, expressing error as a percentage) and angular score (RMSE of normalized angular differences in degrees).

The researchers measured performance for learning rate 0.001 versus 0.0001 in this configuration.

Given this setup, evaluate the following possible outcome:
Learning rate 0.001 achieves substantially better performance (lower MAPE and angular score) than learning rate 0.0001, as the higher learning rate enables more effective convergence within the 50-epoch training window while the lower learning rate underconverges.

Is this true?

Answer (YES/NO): YES